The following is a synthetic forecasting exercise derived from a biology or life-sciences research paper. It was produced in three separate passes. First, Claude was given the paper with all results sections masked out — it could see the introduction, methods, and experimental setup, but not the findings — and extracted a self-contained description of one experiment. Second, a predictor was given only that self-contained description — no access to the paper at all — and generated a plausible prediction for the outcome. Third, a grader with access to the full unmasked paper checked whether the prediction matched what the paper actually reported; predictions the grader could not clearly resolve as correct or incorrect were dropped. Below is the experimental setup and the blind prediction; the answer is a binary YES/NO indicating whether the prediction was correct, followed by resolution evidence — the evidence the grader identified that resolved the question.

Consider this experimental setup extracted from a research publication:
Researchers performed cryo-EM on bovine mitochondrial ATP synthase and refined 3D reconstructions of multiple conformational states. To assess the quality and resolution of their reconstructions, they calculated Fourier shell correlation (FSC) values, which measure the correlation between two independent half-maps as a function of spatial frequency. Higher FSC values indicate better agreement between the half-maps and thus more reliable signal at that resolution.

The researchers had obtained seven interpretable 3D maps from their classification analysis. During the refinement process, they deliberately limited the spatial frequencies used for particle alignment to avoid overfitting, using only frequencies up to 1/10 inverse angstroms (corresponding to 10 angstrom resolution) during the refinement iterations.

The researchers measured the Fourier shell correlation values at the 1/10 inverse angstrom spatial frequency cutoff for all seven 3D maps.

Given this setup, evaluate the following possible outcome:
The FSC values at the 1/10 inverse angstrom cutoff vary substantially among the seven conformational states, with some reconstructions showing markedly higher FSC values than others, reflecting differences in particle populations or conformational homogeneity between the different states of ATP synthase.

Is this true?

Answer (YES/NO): NO